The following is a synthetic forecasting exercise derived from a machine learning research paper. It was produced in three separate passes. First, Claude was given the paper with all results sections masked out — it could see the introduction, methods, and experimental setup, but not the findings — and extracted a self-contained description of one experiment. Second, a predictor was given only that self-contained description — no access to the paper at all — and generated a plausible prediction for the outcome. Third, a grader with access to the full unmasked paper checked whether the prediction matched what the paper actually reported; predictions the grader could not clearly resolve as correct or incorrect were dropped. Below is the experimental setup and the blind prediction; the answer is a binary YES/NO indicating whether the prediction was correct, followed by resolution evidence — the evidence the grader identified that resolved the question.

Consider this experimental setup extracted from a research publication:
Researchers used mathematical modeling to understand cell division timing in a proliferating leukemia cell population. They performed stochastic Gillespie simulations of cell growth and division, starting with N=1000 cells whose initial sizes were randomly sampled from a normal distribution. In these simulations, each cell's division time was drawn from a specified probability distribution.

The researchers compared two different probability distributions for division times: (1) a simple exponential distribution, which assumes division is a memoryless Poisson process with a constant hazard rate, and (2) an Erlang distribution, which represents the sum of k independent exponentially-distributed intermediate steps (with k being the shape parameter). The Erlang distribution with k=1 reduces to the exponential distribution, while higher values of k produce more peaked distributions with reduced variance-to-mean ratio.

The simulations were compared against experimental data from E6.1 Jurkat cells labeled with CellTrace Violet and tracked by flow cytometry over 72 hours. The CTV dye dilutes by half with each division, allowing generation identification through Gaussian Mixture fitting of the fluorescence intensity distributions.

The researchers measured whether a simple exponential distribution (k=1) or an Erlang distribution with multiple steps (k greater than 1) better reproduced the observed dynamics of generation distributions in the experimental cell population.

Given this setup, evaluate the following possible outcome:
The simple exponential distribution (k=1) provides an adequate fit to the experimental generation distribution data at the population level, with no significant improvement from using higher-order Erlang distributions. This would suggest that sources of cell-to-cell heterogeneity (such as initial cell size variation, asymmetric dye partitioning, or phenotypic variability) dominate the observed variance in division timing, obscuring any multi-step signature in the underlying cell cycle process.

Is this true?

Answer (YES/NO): NO